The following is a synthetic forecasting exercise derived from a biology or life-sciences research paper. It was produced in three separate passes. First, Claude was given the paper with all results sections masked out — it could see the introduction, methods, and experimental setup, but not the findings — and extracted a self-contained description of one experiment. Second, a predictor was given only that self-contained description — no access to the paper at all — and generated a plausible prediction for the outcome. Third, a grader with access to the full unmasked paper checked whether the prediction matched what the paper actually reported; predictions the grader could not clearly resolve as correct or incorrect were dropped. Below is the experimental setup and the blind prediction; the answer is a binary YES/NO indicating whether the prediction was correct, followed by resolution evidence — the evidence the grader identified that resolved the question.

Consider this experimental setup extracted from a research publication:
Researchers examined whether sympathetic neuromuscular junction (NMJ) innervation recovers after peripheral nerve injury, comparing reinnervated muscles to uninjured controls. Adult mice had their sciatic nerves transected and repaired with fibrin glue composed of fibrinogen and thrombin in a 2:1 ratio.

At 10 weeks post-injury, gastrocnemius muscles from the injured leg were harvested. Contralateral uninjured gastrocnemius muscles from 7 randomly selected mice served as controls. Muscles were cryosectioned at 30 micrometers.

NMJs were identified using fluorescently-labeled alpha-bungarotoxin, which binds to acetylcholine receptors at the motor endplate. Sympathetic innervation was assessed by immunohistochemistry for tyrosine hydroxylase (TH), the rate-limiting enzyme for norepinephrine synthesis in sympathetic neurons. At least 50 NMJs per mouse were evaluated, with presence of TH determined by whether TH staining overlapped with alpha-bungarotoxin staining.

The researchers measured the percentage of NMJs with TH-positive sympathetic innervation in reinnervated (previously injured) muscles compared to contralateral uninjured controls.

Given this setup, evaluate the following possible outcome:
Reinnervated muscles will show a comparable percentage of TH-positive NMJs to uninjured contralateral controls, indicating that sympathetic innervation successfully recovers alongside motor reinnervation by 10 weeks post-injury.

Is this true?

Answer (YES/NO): NO